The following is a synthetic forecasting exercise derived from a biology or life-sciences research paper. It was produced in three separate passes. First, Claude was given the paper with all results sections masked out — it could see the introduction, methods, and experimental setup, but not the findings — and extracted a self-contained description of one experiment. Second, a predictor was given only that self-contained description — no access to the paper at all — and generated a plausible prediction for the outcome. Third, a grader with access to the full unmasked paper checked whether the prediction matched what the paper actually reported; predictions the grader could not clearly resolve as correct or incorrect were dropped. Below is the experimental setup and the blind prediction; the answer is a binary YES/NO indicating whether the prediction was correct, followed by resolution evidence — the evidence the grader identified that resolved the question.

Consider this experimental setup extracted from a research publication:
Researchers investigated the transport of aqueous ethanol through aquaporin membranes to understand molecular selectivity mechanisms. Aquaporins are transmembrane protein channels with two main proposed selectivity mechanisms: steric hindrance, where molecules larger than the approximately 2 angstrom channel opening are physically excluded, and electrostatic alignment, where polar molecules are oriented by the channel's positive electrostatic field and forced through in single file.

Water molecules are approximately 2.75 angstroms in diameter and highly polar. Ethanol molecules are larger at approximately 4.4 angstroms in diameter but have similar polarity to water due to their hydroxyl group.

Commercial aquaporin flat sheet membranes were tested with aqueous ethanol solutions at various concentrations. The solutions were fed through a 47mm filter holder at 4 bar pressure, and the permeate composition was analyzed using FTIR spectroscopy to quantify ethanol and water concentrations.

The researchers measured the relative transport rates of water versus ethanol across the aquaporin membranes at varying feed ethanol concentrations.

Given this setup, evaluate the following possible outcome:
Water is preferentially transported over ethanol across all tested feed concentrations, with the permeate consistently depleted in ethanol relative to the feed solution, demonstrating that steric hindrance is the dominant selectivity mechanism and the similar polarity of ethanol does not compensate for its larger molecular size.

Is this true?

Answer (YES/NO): NO